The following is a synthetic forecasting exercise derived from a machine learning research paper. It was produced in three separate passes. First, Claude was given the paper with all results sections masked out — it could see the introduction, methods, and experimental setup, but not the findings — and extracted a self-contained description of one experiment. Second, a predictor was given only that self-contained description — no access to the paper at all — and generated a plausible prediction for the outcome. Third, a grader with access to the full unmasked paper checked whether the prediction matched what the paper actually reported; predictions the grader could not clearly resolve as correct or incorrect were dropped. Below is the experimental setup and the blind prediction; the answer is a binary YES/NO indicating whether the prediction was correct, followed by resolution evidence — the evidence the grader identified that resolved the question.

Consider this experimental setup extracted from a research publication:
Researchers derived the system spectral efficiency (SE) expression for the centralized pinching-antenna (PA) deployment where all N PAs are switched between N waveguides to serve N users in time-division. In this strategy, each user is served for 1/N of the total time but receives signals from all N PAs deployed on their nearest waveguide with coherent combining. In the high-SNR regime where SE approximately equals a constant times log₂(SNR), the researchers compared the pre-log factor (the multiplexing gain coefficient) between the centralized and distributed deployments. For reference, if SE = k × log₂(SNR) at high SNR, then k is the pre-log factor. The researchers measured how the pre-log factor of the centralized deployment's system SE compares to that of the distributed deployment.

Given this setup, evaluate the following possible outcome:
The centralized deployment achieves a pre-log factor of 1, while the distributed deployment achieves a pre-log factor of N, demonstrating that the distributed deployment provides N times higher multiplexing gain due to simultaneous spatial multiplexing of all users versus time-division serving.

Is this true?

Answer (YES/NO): YES